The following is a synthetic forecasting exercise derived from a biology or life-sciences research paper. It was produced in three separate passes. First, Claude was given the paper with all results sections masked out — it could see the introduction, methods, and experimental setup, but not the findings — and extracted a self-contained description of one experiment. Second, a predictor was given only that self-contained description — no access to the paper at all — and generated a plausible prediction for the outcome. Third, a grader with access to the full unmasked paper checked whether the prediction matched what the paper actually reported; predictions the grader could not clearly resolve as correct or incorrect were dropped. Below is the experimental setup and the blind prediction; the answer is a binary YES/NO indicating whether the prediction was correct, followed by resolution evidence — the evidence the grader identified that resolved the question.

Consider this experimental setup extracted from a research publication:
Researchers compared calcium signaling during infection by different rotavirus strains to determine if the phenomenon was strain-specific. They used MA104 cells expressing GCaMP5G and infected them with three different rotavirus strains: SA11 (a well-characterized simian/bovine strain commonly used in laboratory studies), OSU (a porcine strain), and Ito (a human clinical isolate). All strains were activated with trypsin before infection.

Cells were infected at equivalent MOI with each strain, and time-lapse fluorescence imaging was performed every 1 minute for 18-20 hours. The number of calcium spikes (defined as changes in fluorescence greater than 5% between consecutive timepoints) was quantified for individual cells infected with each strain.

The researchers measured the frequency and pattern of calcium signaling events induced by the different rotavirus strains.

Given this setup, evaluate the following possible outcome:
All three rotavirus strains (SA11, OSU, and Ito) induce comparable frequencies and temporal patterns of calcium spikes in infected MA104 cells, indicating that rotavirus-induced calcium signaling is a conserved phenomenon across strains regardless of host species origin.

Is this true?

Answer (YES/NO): NO